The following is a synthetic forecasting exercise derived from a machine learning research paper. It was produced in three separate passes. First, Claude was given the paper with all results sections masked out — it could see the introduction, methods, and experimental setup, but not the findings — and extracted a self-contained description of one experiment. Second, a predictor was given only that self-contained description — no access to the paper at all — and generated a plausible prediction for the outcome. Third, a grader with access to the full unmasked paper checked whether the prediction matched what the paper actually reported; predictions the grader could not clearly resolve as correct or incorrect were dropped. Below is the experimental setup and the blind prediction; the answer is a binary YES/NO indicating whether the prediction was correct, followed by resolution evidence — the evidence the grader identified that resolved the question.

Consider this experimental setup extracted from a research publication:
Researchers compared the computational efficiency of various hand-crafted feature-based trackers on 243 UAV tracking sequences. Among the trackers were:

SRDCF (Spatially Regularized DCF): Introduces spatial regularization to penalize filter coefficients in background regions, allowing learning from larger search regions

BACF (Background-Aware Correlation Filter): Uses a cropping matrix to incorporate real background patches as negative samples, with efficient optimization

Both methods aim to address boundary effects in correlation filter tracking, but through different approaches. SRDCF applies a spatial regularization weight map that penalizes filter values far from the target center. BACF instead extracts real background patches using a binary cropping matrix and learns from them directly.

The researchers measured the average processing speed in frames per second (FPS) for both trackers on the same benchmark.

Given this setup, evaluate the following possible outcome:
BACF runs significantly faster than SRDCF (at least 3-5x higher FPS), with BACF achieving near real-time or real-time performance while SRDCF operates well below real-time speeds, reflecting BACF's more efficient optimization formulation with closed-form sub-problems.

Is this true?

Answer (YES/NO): YES